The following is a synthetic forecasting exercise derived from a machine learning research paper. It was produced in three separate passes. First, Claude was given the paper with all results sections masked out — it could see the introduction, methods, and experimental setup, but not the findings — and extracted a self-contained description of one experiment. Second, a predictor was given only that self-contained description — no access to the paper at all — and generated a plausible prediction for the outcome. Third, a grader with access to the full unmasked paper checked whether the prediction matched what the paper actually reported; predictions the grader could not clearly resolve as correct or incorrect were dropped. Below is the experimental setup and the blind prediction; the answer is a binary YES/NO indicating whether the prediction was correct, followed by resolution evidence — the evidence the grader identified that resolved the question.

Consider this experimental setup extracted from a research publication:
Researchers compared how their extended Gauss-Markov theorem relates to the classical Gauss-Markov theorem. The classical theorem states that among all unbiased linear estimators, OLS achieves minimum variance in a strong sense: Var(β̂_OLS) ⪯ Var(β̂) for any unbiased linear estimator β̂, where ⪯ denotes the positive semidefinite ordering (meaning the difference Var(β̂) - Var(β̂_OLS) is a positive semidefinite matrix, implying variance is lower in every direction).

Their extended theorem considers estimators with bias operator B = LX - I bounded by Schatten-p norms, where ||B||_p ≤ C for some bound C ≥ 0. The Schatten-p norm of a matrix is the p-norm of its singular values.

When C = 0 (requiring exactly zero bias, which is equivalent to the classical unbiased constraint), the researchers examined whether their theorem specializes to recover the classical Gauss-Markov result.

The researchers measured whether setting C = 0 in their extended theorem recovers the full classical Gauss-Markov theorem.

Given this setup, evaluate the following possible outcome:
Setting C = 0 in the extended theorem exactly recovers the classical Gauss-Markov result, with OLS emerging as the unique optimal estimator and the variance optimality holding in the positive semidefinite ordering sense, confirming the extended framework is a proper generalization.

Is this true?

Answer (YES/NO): NO